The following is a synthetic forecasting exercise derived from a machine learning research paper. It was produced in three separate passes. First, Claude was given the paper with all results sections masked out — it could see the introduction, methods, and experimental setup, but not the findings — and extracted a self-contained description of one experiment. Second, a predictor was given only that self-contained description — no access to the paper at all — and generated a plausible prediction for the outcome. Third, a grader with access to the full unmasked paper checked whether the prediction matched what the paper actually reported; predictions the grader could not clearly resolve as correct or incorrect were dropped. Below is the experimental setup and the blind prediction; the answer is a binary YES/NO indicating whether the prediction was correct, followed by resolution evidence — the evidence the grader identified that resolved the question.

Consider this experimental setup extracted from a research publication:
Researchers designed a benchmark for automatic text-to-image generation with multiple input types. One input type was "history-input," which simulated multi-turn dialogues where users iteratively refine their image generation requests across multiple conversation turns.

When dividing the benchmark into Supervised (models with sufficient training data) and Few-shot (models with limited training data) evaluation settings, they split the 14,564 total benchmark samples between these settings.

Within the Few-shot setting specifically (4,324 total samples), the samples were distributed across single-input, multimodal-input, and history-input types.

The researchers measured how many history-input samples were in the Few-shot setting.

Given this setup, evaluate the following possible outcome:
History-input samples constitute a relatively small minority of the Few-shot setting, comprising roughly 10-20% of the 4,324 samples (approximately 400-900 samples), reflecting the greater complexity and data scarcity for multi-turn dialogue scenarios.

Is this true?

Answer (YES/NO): YES